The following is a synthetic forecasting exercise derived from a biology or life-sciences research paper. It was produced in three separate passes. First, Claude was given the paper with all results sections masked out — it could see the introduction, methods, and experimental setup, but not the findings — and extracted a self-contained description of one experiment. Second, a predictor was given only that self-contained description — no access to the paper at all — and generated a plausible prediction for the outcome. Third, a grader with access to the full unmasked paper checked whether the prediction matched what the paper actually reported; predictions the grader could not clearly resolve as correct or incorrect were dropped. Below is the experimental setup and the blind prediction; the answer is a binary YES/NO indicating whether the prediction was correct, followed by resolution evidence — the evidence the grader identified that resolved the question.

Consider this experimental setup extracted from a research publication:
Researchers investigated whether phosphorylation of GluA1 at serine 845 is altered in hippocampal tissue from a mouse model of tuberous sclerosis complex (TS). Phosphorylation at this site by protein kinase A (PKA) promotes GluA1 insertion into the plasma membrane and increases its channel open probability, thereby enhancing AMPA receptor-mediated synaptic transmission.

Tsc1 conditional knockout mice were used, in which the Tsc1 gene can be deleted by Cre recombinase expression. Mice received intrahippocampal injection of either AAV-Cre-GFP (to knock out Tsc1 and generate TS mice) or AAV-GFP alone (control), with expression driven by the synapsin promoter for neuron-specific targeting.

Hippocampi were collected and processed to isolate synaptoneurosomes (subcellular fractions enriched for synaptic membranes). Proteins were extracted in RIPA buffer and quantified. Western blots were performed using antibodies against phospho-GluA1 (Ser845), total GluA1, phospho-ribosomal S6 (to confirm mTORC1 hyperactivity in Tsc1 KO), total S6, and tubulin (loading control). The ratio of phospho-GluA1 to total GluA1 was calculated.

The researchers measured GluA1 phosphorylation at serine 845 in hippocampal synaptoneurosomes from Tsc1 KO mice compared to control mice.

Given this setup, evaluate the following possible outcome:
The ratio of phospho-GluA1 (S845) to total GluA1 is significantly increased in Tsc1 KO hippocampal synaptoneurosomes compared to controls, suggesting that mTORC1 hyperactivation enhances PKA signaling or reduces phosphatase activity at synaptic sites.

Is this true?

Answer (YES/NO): NO